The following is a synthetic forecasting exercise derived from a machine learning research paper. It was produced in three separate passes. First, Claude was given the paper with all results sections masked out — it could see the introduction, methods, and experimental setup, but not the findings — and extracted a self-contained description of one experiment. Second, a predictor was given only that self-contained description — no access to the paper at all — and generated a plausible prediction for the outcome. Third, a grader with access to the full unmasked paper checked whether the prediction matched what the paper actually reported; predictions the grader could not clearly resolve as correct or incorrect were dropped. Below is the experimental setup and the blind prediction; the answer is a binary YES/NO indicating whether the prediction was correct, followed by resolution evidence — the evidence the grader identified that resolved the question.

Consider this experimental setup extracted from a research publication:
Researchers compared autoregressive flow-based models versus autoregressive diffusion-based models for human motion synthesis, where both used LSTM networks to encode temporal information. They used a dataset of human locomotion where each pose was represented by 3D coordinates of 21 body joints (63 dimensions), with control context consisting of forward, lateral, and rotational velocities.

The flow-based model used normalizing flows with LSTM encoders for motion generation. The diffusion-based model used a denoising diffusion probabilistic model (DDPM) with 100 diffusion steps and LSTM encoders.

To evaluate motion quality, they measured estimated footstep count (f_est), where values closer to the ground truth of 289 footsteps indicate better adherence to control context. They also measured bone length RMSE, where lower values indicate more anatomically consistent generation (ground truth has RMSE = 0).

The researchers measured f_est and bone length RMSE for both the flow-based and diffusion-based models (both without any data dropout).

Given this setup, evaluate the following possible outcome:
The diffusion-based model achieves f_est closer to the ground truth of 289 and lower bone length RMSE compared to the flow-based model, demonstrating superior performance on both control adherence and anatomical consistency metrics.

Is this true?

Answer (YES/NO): YES